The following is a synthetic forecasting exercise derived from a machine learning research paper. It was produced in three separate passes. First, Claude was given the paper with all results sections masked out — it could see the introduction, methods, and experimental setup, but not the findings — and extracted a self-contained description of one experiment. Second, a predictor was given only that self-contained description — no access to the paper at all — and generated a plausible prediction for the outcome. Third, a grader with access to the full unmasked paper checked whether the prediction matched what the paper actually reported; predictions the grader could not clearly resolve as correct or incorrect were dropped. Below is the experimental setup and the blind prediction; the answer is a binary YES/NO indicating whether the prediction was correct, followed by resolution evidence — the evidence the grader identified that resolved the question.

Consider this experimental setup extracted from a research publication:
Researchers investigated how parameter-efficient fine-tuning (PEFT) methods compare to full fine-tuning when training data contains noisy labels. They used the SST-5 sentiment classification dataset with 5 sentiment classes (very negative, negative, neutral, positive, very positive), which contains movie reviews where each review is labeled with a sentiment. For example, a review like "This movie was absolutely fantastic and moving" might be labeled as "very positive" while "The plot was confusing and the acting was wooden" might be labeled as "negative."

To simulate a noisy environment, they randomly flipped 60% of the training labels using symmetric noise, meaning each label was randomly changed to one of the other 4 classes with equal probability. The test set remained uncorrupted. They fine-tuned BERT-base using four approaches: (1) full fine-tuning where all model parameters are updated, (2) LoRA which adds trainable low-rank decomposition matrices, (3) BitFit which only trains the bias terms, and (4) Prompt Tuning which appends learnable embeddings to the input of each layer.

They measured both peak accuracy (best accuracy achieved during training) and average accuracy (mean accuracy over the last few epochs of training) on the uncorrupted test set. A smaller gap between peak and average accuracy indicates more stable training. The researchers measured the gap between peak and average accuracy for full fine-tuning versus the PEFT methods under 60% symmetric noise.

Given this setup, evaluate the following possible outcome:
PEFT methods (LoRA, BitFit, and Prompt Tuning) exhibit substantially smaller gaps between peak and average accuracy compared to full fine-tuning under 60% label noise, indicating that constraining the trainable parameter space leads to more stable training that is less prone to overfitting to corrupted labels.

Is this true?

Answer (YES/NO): YES